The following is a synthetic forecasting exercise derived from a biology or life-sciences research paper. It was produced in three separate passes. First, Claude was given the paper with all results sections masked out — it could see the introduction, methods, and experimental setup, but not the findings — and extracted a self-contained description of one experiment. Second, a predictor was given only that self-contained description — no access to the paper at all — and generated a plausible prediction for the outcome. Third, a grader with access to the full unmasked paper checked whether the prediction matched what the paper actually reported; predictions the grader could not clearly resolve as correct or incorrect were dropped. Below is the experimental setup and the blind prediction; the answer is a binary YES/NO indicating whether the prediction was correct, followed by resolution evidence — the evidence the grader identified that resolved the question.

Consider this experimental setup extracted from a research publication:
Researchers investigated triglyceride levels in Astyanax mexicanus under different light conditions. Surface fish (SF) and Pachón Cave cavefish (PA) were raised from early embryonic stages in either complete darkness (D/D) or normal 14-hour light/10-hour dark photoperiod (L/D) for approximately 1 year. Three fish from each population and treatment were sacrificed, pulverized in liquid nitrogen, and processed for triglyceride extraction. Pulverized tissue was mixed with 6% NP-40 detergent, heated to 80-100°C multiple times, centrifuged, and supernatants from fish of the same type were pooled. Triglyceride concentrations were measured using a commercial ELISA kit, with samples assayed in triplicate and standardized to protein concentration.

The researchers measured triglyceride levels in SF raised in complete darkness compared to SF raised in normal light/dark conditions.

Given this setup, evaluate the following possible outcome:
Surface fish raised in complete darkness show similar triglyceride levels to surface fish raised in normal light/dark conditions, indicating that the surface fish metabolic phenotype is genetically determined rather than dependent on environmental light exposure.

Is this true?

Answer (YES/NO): NO